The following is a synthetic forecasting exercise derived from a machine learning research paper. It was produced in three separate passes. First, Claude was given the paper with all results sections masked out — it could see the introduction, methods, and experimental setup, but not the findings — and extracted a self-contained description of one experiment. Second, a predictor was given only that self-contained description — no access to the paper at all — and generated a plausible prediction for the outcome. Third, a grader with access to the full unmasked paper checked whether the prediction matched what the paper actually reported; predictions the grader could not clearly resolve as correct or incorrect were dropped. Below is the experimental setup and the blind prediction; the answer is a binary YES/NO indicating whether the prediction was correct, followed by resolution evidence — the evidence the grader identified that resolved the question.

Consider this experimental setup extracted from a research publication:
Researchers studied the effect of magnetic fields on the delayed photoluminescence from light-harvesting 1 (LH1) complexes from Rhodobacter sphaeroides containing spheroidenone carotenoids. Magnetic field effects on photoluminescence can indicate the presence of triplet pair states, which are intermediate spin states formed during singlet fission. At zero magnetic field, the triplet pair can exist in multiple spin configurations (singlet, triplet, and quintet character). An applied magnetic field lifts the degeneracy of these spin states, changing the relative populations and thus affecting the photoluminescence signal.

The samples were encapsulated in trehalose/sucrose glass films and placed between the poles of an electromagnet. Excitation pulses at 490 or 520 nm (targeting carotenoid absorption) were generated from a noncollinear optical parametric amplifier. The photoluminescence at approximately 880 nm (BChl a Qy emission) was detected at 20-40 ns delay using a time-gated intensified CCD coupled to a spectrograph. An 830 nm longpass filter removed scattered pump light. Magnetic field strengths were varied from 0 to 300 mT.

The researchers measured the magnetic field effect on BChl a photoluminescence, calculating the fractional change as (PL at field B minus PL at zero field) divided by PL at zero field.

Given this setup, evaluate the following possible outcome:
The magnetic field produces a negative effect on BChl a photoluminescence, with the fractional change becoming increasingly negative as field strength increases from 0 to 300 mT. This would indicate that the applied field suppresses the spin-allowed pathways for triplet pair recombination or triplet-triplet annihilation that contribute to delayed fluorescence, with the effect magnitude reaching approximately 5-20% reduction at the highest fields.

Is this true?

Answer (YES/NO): NO